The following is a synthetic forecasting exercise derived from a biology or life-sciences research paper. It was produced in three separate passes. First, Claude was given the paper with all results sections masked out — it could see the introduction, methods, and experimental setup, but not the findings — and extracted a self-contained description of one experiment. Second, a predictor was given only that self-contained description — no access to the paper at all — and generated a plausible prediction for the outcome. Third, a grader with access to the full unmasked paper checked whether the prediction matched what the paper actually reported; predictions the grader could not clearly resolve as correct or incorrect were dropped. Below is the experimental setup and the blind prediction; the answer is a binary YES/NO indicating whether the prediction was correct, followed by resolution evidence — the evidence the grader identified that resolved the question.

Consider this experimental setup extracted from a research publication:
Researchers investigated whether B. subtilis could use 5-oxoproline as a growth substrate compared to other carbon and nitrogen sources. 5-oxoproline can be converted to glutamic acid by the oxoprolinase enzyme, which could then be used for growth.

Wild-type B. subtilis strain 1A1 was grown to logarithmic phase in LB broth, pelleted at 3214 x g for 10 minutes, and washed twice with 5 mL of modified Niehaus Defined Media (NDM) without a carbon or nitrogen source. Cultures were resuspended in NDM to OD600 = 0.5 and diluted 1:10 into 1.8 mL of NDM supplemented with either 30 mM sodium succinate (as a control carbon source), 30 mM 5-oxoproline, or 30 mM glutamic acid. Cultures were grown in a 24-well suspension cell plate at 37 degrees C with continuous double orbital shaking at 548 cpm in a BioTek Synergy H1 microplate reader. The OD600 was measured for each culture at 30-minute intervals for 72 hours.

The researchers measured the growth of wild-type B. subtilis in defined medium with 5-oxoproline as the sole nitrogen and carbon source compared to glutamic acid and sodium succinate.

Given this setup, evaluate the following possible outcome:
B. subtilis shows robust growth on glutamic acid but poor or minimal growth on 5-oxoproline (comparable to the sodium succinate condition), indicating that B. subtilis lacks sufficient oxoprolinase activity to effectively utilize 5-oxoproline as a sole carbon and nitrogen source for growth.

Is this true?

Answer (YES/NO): NO